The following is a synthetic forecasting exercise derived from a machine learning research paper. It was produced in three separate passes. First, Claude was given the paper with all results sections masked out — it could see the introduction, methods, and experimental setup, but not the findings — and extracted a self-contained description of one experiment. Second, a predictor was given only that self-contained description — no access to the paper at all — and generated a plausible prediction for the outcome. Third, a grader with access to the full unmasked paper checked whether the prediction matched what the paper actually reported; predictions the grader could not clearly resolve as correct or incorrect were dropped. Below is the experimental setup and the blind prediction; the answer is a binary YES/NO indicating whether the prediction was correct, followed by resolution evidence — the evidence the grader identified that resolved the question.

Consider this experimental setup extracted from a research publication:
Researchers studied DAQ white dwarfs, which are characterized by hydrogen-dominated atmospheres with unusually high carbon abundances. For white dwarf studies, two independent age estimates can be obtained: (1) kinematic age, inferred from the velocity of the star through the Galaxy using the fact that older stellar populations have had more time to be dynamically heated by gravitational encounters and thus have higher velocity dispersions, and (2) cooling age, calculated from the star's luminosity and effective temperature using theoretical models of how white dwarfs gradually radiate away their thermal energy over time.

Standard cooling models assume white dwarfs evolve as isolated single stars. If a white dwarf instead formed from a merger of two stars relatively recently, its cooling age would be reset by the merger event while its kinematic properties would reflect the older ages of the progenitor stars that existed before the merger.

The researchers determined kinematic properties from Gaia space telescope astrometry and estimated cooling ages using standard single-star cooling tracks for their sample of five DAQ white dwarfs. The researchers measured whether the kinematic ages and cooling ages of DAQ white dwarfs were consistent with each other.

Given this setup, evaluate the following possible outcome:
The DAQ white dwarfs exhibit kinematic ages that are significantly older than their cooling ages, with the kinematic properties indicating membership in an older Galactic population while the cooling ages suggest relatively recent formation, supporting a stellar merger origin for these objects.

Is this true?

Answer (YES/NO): YES